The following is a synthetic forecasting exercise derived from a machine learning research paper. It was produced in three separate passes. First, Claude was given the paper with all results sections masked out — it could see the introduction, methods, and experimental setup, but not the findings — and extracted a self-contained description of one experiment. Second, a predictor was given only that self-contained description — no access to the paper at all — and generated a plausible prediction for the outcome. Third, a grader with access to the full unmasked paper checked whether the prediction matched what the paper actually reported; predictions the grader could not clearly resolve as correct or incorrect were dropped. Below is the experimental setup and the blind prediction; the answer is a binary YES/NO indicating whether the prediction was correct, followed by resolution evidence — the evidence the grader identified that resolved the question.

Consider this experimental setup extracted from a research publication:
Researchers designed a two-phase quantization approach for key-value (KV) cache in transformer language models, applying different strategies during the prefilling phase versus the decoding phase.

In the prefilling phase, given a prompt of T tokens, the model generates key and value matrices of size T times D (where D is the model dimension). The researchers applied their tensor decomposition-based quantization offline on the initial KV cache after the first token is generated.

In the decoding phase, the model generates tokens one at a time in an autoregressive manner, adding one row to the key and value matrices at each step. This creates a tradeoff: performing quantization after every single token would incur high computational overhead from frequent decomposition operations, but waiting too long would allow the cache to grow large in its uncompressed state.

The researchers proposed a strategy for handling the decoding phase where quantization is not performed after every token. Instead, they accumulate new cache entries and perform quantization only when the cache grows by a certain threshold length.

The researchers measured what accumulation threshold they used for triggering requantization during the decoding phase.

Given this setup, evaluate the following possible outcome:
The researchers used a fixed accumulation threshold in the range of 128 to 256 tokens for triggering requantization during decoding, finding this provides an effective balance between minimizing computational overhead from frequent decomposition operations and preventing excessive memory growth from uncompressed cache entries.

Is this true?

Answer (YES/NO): NO